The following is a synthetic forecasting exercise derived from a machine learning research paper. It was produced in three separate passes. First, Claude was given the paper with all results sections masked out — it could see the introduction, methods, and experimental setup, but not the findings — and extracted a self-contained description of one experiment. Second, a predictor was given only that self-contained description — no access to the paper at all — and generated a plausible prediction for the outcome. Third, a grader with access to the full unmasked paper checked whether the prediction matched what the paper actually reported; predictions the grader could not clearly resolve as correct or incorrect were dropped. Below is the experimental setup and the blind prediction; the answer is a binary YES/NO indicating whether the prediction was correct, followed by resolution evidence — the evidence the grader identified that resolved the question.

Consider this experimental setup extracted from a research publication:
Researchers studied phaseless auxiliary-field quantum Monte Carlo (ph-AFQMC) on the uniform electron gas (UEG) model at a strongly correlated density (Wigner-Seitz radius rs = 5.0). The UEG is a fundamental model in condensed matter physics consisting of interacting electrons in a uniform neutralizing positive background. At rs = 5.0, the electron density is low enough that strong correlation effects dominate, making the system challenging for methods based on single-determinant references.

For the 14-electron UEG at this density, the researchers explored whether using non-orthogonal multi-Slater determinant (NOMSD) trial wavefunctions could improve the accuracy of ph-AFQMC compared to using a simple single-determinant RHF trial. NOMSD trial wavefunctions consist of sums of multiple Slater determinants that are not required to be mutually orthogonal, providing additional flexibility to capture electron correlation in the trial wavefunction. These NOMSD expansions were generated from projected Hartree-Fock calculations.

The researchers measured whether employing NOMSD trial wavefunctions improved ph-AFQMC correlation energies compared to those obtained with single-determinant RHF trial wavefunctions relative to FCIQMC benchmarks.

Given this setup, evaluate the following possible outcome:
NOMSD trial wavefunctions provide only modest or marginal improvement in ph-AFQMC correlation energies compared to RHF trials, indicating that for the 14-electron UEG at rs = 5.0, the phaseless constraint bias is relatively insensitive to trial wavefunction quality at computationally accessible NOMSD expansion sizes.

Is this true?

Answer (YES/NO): YES